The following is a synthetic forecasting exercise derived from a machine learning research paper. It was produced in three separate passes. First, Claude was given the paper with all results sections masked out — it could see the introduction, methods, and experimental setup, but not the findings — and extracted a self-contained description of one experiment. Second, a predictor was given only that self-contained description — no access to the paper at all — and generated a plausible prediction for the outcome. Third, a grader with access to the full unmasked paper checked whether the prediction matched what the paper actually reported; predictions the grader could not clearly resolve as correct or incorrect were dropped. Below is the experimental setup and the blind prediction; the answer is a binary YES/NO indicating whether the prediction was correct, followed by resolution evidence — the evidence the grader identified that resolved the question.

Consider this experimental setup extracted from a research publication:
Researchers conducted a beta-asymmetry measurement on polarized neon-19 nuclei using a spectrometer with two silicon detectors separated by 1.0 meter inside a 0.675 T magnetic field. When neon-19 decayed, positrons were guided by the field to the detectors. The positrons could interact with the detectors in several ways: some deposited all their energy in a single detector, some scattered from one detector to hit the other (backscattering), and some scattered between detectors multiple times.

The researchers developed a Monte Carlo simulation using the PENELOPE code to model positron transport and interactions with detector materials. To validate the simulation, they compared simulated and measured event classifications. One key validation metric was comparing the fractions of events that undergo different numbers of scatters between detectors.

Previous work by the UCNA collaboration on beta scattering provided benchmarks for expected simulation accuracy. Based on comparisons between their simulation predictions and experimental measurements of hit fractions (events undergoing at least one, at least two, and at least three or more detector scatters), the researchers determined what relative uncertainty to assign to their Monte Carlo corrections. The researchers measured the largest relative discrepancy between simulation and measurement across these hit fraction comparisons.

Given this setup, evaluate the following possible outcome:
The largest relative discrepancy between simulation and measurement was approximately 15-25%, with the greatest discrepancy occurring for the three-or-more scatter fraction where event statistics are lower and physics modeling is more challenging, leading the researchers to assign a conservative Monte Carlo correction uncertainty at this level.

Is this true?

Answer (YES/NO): NO